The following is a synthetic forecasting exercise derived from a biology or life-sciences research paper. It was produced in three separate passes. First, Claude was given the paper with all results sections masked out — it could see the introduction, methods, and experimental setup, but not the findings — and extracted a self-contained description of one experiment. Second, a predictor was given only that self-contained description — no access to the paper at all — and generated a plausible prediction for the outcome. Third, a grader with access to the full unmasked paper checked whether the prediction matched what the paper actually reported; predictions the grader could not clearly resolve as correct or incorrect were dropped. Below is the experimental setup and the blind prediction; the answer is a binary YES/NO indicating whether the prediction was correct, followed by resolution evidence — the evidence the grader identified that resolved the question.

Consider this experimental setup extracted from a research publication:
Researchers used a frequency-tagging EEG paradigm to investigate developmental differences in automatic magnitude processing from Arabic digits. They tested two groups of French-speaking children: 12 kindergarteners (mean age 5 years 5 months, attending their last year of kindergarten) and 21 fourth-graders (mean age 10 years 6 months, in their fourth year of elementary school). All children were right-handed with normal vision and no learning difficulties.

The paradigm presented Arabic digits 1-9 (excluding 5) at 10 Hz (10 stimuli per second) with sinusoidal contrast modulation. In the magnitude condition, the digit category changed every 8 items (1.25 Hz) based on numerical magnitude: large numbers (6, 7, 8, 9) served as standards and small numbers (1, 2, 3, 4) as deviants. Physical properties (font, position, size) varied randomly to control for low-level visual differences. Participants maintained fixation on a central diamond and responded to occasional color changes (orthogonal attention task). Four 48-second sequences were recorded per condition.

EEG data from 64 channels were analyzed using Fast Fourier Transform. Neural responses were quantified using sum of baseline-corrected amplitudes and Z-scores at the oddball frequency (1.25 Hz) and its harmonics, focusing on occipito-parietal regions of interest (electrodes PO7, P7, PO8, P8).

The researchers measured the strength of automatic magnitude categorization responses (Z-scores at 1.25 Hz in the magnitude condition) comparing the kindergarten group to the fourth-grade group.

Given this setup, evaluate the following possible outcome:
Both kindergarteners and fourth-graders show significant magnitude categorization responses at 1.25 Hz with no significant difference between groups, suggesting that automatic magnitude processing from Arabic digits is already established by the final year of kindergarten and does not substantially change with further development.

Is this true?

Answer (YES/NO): YES